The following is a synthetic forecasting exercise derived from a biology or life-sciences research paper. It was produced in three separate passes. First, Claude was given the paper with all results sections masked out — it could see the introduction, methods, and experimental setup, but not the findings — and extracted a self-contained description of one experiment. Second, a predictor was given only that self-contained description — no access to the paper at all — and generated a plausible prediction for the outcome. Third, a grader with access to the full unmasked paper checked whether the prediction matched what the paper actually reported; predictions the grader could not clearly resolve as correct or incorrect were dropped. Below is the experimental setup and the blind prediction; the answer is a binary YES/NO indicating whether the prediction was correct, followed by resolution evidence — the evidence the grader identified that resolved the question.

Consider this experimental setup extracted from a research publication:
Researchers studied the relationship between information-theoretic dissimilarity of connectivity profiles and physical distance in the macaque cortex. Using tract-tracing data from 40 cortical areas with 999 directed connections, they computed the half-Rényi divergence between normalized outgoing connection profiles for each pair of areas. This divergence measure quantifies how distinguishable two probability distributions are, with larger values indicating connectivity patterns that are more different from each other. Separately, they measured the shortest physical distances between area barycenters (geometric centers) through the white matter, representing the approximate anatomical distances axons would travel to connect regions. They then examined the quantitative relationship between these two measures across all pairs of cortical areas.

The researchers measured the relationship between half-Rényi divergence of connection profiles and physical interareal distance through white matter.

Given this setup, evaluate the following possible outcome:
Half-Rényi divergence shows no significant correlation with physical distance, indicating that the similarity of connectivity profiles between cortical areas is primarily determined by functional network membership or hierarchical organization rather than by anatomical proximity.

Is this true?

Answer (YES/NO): NO